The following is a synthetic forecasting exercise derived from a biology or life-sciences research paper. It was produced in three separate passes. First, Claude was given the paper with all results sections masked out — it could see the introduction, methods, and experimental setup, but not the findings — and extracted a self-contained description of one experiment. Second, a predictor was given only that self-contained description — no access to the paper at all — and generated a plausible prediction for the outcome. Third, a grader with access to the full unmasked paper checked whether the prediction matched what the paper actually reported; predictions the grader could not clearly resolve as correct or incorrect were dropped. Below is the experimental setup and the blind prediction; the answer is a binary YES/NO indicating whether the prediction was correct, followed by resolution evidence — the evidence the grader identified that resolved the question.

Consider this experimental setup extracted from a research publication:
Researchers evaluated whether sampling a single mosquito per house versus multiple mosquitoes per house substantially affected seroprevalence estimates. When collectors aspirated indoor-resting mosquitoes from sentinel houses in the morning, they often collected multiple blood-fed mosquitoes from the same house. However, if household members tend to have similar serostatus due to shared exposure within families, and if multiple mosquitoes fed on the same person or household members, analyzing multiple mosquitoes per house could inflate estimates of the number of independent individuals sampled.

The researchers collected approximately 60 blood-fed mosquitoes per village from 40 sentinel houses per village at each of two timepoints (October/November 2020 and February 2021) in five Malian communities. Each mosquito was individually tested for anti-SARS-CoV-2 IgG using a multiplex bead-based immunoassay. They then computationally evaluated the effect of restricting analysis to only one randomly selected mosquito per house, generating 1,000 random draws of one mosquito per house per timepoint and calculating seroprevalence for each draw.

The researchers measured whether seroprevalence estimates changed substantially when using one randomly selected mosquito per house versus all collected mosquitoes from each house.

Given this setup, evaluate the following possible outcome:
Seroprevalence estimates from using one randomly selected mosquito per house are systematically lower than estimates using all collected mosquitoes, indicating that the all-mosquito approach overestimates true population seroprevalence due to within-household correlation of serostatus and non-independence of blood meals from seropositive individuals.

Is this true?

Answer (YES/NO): NO